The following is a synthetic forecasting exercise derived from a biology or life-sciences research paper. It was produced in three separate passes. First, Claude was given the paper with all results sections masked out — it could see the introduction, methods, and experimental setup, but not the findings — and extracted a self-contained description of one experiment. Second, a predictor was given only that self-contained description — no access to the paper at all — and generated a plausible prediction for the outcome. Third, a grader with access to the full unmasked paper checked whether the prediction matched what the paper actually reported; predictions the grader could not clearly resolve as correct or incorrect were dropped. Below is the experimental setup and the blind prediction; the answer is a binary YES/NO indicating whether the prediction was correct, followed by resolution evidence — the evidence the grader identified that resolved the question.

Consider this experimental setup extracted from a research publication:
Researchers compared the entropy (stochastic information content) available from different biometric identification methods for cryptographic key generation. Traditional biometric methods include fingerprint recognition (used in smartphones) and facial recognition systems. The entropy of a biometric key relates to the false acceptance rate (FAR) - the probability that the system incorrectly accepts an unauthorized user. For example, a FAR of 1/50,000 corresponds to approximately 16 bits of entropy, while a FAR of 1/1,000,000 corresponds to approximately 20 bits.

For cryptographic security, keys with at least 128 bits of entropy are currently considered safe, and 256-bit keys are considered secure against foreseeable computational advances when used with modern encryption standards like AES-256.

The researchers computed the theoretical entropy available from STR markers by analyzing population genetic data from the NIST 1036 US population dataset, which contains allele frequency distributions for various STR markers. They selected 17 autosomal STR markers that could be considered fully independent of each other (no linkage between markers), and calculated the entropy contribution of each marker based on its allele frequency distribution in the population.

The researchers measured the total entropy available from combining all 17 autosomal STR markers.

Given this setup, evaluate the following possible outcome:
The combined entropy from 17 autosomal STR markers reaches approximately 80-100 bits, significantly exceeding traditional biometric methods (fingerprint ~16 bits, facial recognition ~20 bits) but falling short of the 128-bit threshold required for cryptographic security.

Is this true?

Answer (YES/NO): YES